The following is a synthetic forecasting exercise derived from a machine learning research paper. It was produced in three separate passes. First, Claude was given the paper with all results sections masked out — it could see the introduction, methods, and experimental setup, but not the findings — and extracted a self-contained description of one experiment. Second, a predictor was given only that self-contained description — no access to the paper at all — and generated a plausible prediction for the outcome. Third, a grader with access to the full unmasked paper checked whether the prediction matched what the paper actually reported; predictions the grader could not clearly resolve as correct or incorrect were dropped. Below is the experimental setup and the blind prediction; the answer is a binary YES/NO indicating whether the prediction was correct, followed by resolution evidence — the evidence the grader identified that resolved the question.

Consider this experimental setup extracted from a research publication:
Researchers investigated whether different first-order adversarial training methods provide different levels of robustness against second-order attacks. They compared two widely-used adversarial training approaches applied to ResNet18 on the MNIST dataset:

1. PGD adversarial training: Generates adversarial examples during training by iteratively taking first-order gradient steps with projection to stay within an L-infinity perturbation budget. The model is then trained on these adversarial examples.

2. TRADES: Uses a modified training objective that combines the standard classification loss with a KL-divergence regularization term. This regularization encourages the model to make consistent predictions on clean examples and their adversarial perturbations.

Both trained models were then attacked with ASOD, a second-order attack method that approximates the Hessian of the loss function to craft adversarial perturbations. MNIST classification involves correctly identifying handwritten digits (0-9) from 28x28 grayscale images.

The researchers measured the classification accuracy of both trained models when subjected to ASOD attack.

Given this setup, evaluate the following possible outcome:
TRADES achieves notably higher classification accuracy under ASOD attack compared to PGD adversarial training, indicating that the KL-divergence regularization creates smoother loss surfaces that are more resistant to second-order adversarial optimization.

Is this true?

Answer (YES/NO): YES